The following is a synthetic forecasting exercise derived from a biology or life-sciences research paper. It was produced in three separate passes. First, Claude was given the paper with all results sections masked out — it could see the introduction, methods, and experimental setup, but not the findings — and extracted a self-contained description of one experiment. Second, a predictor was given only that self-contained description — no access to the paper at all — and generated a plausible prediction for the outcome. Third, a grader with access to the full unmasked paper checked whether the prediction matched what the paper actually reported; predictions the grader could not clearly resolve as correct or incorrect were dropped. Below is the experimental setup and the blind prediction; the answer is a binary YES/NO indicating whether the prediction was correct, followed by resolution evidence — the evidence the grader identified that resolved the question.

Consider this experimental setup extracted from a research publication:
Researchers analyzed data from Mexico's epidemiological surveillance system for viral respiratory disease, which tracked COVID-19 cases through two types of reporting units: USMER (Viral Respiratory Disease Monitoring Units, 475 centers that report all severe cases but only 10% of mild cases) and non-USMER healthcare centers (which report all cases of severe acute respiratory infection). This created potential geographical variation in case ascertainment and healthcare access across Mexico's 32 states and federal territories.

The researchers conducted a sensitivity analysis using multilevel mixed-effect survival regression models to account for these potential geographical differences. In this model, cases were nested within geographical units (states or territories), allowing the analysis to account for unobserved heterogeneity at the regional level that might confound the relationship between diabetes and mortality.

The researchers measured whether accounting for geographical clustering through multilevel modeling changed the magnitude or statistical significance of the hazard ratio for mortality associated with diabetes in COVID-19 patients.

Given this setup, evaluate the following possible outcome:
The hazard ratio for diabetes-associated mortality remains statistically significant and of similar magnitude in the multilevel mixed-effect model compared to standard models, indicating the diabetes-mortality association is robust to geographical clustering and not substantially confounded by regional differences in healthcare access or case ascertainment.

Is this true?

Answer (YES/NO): YES